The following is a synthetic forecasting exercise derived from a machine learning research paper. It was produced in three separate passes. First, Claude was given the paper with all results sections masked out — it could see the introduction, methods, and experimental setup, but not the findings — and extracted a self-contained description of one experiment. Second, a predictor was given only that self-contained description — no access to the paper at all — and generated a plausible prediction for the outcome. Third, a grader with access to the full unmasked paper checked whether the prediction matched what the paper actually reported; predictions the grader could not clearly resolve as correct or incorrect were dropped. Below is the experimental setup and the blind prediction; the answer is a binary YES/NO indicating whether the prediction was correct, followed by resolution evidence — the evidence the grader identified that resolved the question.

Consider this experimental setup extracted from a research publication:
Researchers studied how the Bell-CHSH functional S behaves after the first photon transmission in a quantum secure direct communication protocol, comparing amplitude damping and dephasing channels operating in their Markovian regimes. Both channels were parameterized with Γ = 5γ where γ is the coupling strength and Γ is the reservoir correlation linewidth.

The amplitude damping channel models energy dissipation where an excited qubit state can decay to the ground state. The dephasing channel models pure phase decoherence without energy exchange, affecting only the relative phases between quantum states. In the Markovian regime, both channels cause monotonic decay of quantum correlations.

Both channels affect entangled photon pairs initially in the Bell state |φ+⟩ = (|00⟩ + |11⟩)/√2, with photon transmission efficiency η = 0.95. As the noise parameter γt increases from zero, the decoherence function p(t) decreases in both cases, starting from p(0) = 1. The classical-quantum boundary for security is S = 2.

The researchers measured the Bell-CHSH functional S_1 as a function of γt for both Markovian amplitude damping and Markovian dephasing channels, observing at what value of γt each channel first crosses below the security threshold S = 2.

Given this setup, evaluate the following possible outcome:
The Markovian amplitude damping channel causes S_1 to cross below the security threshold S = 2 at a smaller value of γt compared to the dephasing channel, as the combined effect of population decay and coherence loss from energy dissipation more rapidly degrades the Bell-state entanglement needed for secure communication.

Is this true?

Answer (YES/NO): YES